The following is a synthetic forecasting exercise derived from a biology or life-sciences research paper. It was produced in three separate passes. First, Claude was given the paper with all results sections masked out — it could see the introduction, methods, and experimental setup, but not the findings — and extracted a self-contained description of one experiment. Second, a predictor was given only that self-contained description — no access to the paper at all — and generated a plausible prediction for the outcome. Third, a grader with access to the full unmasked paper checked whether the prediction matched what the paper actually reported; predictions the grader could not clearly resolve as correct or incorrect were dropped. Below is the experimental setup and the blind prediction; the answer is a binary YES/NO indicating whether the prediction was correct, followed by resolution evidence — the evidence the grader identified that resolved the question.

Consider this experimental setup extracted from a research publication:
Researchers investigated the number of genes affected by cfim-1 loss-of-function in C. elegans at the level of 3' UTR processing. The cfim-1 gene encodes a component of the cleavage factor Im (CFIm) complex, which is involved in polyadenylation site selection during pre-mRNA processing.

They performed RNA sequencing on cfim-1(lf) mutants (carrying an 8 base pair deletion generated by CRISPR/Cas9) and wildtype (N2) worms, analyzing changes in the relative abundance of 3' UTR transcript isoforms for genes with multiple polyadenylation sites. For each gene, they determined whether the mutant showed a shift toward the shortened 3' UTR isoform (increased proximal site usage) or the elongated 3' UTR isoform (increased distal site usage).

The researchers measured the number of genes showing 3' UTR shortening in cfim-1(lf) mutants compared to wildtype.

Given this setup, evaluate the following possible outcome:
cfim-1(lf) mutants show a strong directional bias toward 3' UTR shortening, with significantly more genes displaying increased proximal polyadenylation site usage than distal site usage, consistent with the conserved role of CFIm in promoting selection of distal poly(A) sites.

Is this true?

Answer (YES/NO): YES